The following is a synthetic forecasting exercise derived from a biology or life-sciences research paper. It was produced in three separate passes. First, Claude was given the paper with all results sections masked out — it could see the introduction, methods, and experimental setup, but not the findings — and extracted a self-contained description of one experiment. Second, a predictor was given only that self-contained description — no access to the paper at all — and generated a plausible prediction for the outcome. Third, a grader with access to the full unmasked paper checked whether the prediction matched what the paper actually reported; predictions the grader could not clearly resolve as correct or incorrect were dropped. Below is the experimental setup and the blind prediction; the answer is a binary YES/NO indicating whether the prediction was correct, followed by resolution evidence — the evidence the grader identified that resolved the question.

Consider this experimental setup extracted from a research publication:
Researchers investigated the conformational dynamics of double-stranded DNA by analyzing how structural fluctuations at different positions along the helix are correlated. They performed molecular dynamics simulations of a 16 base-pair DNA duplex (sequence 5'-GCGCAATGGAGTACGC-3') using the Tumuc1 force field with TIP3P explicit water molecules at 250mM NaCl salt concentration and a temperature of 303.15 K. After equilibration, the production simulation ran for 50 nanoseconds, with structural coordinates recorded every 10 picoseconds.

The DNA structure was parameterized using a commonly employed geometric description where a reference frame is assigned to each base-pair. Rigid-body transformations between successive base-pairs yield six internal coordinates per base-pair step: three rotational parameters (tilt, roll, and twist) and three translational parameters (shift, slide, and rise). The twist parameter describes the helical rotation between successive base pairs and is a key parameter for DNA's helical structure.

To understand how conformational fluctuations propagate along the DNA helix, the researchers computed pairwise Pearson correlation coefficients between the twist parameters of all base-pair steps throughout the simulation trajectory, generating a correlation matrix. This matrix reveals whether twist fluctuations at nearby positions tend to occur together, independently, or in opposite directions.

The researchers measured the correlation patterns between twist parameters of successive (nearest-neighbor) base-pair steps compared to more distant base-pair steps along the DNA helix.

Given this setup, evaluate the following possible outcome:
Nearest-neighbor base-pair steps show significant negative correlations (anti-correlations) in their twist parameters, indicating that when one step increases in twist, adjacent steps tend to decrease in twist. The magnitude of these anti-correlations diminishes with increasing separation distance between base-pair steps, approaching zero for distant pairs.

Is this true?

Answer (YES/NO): YES